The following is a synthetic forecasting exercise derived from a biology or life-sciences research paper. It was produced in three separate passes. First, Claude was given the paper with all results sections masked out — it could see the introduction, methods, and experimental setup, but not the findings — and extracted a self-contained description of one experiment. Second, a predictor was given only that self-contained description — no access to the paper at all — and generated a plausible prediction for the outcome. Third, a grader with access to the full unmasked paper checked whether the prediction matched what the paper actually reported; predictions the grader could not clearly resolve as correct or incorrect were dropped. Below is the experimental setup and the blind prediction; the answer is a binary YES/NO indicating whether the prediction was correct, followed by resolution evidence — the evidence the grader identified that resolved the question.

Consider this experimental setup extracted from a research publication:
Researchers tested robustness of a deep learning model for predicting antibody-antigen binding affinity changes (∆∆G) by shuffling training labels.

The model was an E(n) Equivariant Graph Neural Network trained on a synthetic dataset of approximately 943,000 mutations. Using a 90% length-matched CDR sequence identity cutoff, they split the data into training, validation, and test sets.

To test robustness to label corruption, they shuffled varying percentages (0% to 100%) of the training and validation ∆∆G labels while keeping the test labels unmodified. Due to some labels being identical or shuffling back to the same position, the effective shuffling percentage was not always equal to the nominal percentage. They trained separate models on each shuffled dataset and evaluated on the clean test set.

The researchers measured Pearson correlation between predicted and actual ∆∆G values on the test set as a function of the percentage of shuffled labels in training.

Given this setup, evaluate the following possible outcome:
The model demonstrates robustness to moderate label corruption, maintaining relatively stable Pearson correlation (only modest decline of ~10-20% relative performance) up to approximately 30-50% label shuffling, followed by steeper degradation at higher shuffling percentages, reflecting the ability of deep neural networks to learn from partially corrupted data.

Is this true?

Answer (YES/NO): NO